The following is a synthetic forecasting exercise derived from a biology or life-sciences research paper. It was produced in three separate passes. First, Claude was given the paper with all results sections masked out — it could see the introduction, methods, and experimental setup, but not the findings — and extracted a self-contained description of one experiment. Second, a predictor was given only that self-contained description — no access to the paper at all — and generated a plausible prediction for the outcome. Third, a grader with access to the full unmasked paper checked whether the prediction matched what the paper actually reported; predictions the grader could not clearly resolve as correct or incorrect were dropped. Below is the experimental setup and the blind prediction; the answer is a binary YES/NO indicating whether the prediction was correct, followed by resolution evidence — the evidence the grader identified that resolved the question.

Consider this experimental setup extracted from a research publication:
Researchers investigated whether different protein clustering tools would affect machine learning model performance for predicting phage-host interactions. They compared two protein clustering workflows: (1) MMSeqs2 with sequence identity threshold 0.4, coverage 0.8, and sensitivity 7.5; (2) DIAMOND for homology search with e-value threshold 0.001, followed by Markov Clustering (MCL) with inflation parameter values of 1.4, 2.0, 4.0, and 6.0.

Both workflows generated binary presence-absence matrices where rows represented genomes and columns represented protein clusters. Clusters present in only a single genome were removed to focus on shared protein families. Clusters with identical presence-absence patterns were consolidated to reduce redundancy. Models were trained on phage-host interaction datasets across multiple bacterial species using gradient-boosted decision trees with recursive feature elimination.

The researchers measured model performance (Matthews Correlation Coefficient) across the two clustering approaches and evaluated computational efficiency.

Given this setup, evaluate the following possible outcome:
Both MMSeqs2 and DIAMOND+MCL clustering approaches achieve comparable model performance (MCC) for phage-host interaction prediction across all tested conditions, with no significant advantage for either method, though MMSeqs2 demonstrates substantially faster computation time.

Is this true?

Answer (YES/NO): YES